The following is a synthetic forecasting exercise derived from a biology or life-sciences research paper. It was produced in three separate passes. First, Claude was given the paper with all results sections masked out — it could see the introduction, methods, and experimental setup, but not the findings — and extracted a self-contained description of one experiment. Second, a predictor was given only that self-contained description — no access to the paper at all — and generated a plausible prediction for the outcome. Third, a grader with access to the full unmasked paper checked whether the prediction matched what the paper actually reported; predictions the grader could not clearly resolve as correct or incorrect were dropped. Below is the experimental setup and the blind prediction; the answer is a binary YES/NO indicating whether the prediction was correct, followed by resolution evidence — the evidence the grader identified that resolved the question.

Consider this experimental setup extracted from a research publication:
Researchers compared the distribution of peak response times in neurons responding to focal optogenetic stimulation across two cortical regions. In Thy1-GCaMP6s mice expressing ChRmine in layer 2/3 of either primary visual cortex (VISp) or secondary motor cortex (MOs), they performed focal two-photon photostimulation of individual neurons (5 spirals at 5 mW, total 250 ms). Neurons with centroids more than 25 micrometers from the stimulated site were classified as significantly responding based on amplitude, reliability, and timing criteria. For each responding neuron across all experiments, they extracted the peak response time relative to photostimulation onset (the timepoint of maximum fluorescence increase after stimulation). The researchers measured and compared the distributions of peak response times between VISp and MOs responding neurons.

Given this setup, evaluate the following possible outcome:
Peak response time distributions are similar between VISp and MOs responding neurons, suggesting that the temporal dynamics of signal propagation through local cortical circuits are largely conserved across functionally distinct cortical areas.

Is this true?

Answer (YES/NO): NO